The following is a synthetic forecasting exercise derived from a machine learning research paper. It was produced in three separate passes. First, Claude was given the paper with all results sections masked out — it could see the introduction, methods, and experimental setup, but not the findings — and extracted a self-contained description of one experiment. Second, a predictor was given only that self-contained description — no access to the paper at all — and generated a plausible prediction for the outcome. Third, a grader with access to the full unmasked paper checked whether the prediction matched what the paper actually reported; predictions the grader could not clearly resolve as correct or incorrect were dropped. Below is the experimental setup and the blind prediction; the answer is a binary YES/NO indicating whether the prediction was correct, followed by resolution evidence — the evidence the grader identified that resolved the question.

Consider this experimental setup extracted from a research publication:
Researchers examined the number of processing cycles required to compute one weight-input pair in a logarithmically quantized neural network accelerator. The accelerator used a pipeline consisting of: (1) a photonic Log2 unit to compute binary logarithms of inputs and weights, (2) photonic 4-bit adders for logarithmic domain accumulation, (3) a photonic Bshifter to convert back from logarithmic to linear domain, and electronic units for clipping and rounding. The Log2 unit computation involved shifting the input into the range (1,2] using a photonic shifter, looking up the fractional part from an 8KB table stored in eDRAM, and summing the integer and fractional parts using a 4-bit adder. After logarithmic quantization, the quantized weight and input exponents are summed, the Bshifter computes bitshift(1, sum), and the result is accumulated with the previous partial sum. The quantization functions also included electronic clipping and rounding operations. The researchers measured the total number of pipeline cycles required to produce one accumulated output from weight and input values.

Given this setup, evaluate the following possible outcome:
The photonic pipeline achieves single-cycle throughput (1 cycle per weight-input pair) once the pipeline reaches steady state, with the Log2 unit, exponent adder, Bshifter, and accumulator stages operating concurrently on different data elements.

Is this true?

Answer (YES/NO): NO